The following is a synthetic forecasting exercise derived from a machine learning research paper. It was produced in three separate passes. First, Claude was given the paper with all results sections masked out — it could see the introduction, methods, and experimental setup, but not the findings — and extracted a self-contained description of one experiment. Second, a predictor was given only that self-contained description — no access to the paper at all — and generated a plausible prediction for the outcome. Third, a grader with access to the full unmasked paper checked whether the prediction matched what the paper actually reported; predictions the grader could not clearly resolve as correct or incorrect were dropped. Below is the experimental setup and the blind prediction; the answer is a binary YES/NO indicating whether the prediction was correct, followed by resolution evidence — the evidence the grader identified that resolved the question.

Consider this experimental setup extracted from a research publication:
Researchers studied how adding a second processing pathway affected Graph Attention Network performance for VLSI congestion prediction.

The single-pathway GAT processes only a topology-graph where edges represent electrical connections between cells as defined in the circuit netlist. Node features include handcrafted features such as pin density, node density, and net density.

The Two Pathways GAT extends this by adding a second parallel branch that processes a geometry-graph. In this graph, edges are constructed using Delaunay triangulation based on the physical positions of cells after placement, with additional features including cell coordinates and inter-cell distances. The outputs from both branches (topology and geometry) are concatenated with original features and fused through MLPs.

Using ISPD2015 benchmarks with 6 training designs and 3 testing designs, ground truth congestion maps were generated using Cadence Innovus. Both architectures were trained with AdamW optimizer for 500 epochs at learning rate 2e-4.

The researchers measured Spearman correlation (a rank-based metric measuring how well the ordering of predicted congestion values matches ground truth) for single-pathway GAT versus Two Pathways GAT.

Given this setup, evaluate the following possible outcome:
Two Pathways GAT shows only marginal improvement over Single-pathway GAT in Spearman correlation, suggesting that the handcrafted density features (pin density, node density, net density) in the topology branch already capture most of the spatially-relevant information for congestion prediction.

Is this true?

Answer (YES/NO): NO